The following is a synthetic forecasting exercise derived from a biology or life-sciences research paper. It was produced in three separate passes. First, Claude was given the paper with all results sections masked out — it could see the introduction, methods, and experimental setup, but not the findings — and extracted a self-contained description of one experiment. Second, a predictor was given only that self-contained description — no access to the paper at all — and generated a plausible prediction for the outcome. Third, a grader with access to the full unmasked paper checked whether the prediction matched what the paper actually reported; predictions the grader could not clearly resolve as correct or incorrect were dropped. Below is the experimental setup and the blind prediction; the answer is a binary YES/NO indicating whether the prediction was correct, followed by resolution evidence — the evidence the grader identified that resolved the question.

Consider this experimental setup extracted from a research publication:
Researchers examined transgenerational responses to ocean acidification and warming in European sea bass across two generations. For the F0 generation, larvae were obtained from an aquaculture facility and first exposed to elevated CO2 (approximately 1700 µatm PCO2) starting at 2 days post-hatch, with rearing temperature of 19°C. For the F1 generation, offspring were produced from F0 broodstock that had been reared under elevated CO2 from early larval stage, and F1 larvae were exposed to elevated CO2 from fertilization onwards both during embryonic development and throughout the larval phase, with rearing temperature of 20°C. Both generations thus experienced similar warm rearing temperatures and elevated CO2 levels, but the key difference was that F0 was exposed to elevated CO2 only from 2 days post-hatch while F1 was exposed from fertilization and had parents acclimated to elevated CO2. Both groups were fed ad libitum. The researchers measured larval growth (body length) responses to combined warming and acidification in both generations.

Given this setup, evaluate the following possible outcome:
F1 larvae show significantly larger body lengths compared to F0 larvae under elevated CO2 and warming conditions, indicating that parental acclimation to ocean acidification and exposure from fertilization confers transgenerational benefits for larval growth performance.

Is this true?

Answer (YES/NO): NO